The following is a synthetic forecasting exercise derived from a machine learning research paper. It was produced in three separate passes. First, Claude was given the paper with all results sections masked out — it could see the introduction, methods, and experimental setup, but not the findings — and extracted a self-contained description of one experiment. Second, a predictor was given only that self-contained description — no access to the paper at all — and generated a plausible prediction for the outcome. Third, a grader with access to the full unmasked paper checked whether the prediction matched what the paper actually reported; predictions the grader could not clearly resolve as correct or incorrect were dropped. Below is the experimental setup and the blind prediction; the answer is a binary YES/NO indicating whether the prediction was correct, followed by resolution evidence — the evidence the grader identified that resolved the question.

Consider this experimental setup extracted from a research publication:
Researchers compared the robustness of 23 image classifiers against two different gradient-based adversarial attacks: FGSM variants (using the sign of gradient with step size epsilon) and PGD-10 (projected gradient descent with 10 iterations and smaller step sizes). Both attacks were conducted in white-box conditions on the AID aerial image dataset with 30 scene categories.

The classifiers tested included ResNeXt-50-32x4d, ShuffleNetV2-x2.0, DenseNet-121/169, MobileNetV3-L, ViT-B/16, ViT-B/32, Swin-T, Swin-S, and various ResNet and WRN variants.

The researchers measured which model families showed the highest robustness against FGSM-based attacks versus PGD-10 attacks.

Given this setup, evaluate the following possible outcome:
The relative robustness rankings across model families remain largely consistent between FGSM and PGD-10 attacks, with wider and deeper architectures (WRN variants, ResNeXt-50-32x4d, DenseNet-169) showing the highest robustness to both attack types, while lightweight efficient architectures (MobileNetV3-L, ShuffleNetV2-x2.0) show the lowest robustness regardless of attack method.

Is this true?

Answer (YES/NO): NO